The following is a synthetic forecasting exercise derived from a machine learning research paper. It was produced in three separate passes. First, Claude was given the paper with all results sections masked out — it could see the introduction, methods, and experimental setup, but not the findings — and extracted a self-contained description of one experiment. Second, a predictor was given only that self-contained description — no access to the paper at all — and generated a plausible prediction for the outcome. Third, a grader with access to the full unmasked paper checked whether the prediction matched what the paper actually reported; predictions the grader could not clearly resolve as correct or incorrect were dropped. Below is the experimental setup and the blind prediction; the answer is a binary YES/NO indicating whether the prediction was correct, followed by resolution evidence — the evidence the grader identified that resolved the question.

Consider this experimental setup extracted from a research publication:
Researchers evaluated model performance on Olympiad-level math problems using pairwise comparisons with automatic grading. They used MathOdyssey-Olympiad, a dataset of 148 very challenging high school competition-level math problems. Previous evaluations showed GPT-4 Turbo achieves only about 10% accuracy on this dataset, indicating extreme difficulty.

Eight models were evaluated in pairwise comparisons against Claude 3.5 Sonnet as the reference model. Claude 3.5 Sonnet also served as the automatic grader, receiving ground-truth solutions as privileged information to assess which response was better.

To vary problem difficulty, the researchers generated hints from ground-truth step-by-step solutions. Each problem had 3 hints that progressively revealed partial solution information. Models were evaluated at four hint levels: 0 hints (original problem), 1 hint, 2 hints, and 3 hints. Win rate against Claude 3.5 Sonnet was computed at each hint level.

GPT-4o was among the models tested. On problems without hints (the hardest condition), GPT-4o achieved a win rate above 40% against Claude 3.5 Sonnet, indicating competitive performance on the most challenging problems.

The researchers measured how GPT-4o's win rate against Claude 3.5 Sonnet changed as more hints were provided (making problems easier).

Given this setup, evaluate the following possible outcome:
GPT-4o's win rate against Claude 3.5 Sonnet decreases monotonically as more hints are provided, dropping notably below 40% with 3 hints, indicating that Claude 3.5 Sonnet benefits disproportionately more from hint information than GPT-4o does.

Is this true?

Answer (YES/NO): YES